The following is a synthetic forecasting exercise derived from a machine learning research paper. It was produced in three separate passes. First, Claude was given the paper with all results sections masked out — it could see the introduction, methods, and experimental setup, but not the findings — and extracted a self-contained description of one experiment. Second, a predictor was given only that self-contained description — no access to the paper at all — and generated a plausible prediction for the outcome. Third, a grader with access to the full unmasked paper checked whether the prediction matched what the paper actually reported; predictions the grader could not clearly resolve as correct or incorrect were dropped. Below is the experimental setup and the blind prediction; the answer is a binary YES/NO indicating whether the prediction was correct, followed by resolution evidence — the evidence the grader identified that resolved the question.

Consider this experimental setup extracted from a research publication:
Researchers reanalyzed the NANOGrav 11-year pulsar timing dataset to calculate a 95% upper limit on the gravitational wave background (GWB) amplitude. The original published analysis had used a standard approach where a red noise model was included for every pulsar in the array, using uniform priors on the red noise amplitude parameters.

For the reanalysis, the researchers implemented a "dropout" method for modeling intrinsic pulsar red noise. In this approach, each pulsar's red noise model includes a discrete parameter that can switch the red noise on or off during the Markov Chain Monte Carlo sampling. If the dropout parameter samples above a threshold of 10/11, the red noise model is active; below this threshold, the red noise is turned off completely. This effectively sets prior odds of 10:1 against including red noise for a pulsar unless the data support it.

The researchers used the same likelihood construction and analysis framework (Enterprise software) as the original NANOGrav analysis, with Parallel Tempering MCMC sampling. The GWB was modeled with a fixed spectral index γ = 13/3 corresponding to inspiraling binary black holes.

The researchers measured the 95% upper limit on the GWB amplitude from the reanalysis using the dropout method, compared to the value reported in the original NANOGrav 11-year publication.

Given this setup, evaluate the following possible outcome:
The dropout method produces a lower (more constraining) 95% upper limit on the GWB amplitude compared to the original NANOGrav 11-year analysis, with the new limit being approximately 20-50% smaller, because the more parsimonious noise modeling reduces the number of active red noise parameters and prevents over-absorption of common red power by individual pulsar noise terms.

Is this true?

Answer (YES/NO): NO